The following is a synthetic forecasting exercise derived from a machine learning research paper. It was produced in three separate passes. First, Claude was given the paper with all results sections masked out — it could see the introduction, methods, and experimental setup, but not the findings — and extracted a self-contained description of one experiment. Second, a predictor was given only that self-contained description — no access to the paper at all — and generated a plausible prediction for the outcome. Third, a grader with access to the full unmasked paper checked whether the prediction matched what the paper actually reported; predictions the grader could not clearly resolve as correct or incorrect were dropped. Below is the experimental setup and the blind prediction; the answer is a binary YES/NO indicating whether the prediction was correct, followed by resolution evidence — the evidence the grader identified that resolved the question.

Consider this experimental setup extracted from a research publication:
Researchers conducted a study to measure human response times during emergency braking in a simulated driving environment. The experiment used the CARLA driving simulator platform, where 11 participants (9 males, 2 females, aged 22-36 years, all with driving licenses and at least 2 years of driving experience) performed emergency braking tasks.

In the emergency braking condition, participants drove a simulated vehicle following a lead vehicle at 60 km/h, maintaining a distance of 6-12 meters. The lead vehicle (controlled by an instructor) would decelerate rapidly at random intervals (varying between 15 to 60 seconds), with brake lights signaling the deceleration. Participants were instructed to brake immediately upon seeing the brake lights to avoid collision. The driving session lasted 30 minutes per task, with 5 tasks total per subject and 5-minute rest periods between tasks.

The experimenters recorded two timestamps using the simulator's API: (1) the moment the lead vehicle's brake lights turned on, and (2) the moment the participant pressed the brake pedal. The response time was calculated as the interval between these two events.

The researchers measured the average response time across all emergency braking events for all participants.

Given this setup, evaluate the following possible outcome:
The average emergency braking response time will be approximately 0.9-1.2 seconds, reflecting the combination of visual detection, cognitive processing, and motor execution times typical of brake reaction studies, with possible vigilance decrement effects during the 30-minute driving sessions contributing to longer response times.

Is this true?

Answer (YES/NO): NO